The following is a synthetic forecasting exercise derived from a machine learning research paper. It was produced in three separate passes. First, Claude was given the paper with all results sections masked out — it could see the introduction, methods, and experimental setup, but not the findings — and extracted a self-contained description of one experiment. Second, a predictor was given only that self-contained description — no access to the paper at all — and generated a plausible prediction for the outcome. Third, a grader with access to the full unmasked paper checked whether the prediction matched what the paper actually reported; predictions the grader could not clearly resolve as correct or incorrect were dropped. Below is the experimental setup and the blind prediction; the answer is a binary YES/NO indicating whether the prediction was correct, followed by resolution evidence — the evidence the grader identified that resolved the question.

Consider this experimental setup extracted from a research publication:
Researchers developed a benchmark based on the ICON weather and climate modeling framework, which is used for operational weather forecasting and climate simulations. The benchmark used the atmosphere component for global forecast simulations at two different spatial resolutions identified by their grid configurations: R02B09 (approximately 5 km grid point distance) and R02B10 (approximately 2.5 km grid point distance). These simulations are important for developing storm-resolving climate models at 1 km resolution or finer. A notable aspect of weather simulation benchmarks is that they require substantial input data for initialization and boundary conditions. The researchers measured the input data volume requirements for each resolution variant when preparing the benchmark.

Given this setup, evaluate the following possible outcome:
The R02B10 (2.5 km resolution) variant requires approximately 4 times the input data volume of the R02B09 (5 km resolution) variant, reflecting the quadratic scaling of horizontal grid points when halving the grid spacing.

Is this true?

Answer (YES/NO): NO